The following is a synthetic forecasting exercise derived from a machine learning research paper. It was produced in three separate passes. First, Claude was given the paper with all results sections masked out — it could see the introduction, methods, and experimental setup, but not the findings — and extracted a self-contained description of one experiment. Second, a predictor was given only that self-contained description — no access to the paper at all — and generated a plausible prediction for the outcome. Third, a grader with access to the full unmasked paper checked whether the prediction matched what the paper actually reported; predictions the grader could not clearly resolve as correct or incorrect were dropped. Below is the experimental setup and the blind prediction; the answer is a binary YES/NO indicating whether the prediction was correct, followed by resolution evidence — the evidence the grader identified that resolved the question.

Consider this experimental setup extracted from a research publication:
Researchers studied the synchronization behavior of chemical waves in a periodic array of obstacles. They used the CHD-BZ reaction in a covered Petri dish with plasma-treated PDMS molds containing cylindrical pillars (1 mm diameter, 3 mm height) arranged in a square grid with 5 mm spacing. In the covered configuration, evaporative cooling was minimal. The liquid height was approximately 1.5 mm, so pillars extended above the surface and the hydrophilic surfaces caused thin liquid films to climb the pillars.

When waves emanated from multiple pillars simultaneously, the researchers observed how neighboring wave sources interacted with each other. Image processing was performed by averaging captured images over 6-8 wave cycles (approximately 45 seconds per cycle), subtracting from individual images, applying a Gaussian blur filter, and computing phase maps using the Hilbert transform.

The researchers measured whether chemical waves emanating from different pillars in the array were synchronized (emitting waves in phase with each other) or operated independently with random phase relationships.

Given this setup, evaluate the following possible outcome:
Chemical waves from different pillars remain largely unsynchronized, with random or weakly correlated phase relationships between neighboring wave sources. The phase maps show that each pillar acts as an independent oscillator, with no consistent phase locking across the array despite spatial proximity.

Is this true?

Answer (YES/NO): NO